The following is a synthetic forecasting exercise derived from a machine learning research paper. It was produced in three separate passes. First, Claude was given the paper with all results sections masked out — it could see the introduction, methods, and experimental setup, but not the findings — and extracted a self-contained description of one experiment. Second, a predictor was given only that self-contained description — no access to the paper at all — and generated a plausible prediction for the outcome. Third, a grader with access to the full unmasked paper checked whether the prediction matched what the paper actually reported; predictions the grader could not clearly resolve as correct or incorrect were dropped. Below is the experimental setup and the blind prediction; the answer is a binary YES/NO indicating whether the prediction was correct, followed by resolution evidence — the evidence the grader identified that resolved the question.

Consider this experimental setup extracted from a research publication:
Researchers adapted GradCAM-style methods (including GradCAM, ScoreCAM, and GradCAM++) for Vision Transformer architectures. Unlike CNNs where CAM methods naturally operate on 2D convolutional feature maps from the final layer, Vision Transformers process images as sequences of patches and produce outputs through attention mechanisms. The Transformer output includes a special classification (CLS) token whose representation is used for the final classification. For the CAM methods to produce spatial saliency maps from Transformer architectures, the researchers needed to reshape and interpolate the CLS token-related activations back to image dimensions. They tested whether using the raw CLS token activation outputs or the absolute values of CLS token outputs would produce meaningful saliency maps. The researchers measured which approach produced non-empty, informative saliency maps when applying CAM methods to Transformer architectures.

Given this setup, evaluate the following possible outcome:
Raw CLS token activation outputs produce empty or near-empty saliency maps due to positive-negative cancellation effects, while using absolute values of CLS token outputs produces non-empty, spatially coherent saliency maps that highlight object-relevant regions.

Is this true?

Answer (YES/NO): NO